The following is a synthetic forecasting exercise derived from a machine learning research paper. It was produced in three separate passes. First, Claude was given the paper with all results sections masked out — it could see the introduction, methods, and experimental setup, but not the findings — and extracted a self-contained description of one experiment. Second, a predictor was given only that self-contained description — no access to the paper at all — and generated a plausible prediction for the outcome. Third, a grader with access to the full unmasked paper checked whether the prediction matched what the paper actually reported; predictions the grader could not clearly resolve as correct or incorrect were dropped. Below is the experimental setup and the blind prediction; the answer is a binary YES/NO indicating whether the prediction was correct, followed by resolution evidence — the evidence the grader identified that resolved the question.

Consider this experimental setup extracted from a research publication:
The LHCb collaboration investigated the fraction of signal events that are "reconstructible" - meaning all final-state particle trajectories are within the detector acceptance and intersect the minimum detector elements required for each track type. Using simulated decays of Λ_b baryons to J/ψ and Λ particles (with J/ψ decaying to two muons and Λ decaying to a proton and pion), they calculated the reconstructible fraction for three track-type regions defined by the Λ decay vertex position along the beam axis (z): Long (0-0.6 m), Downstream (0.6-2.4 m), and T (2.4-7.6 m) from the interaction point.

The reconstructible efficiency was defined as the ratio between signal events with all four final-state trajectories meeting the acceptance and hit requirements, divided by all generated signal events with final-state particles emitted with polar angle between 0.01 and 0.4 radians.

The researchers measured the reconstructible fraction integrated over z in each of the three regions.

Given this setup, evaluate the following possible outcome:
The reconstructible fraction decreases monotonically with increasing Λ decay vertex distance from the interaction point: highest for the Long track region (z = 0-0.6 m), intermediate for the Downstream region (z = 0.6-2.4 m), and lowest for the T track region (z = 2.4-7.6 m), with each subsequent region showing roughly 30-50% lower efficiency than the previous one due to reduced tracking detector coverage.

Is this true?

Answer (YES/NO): NO